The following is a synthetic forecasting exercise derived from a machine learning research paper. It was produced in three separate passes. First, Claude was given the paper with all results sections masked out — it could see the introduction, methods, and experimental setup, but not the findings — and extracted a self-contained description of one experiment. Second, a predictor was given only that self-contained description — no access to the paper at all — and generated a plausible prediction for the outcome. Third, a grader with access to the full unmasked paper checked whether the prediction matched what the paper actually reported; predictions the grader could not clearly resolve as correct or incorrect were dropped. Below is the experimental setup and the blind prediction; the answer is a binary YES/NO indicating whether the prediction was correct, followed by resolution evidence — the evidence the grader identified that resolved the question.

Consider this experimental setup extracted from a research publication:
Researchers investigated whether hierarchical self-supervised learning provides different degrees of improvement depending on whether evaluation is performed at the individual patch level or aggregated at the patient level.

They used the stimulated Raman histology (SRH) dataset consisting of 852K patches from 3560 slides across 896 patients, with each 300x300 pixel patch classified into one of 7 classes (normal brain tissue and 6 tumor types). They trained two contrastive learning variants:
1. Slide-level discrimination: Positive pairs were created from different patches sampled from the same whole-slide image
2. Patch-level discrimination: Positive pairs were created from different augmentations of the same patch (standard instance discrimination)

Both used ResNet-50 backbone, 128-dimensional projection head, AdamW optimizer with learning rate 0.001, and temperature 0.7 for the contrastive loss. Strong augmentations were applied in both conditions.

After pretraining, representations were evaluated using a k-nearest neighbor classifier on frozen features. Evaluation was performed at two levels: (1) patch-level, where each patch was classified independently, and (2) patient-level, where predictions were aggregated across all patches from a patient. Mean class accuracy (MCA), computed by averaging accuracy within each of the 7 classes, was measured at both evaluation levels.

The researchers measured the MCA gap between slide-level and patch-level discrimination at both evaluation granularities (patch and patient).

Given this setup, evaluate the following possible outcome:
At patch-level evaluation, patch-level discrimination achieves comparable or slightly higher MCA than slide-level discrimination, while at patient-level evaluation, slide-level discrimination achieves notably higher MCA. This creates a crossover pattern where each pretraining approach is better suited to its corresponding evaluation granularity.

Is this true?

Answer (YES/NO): NO